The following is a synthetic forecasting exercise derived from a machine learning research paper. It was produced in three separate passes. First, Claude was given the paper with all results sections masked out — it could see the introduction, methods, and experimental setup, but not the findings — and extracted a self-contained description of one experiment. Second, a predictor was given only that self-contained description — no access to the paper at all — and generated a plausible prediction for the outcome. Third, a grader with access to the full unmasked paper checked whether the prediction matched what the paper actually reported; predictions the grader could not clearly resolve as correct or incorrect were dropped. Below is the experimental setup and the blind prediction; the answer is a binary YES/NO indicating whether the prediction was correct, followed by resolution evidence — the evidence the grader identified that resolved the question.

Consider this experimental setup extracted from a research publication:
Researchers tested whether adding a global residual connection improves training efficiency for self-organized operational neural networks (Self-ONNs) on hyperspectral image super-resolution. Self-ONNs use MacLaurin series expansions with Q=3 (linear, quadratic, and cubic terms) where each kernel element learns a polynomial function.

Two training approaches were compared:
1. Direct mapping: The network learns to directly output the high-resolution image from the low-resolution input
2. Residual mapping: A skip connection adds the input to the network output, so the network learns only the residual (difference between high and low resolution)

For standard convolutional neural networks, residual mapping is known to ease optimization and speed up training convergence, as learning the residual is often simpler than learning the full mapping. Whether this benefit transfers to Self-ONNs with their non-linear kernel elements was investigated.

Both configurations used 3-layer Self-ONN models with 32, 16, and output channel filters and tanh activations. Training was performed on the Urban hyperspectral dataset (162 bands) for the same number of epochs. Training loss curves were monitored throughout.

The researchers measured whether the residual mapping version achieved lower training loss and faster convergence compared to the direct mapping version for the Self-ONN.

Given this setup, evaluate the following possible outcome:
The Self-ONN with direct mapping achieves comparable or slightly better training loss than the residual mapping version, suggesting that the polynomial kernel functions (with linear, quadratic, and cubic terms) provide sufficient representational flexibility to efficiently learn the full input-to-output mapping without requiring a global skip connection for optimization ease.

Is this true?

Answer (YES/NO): NO